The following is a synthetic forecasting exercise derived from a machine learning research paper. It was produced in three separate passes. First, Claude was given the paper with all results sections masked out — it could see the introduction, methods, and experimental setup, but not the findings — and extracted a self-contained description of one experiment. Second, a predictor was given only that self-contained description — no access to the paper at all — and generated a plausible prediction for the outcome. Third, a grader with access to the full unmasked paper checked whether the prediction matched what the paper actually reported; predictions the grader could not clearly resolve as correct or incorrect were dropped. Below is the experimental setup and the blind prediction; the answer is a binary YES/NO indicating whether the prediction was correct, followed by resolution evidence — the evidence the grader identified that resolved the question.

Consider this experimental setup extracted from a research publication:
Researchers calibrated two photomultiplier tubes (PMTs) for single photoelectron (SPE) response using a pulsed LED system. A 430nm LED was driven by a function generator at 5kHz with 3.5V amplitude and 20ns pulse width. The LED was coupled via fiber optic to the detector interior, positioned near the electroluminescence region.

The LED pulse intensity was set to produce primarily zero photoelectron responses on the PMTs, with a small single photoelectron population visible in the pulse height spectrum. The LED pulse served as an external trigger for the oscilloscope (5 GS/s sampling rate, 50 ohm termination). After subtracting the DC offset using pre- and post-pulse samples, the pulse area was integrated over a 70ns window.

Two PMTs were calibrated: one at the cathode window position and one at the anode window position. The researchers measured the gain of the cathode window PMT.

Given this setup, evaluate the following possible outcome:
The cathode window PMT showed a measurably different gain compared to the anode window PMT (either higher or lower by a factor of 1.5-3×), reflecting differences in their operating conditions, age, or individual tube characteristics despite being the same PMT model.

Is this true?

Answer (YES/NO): YES